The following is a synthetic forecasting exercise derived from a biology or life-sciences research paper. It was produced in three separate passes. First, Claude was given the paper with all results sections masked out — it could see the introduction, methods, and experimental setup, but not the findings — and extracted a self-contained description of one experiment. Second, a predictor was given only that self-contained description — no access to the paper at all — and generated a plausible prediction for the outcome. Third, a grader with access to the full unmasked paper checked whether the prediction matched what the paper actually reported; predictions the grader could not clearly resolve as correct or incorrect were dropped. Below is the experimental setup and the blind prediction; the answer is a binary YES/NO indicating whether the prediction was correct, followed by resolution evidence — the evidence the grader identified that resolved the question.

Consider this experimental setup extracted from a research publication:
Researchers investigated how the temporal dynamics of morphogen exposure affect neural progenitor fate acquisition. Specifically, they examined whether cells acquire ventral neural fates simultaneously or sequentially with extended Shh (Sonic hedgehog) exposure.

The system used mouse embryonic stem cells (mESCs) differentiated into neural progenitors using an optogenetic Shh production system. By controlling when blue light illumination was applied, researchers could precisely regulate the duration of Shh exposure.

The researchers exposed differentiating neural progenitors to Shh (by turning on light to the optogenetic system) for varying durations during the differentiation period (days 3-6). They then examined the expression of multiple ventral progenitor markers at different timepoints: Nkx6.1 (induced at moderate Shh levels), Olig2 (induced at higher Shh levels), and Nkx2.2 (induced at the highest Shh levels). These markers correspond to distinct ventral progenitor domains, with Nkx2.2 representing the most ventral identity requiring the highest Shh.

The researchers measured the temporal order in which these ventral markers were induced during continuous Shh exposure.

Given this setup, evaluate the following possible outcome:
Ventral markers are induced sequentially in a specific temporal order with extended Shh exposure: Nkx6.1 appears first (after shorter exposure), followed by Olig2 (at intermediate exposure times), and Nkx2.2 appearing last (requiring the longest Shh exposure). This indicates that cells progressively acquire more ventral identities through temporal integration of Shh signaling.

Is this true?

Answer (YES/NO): YES